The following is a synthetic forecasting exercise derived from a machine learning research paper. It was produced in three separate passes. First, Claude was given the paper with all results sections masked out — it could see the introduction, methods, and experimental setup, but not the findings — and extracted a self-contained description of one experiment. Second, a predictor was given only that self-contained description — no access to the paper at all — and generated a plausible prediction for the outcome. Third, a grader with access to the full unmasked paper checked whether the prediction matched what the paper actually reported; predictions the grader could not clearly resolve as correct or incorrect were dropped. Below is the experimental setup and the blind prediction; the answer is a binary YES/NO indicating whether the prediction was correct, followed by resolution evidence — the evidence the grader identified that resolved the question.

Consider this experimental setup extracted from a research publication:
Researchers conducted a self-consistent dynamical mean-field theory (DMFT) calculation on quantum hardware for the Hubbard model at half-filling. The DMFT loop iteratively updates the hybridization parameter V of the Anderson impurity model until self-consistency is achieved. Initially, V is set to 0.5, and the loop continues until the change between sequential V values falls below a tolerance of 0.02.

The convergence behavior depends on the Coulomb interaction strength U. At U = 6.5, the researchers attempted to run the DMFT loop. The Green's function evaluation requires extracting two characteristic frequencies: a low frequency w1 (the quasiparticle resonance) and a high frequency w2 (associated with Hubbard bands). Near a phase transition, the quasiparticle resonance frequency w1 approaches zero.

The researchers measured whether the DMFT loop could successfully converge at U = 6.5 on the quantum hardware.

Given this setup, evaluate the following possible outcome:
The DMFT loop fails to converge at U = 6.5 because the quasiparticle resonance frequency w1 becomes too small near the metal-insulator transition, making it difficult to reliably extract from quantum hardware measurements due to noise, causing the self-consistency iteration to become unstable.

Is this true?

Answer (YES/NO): YES